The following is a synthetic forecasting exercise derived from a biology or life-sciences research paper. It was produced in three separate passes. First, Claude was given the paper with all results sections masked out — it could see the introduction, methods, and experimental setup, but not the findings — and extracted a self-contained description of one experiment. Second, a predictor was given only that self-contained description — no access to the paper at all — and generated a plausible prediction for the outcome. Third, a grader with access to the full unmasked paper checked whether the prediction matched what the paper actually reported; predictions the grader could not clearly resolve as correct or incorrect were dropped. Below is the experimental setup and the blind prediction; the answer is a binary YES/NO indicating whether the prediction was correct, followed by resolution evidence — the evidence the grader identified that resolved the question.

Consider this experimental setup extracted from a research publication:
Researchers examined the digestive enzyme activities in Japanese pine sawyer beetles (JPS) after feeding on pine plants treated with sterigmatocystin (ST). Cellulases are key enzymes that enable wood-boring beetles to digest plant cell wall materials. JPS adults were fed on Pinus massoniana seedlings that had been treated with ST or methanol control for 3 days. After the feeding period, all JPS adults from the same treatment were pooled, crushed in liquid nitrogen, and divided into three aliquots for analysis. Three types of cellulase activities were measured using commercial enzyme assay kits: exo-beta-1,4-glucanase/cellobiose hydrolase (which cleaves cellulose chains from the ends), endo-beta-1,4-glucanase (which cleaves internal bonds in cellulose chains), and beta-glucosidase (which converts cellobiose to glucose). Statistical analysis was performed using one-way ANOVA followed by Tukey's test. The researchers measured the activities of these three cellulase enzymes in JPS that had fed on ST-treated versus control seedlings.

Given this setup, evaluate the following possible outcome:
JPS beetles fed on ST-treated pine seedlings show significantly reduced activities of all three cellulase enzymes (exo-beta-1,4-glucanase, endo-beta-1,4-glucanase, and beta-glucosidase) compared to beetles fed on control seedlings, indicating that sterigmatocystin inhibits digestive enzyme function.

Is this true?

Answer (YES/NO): NO